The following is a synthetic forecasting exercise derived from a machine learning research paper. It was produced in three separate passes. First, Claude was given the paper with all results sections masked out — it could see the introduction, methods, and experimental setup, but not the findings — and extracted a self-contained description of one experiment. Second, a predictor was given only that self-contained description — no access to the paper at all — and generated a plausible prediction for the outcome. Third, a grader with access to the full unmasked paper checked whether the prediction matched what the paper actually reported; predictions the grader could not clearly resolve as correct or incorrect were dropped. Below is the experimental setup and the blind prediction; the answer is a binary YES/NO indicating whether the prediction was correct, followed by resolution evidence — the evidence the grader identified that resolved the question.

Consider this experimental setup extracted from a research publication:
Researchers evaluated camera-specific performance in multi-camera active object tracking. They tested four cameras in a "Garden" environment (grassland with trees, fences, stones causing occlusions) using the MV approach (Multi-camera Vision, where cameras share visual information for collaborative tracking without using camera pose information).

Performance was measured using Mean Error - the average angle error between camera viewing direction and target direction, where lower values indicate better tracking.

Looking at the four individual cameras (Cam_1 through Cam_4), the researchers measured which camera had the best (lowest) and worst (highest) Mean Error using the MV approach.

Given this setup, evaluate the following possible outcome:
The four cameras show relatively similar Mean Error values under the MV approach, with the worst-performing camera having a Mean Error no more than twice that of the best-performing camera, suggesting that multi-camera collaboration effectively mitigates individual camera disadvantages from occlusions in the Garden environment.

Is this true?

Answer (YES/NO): YES